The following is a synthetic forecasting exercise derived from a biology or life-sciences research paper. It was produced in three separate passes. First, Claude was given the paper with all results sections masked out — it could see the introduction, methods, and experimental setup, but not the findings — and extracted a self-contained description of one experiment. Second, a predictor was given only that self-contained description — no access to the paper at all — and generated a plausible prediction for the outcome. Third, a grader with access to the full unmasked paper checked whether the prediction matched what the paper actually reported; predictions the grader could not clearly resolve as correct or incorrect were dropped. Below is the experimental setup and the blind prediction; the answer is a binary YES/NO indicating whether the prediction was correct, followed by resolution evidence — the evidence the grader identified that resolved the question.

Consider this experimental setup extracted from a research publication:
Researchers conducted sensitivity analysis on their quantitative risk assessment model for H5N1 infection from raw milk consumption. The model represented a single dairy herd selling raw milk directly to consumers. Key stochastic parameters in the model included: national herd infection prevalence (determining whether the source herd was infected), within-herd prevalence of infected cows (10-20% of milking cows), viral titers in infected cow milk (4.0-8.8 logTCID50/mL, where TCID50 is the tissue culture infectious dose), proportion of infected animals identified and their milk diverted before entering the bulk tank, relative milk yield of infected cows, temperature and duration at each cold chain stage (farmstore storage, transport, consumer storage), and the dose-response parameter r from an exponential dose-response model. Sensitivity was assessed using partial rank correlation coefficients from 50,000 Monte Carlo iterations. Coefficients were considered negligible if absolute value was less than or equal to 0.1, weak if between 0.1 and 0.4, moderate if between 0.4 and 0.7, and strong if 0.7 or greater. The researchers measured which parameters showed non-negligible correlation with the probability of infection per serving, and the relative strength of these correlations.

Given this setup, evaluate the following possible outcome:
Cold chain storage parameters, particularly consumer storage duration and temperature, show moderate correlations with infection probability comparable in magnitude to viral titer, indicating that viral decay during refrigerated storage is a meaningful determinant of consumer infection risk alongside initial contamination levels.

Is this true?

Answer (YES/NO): NO